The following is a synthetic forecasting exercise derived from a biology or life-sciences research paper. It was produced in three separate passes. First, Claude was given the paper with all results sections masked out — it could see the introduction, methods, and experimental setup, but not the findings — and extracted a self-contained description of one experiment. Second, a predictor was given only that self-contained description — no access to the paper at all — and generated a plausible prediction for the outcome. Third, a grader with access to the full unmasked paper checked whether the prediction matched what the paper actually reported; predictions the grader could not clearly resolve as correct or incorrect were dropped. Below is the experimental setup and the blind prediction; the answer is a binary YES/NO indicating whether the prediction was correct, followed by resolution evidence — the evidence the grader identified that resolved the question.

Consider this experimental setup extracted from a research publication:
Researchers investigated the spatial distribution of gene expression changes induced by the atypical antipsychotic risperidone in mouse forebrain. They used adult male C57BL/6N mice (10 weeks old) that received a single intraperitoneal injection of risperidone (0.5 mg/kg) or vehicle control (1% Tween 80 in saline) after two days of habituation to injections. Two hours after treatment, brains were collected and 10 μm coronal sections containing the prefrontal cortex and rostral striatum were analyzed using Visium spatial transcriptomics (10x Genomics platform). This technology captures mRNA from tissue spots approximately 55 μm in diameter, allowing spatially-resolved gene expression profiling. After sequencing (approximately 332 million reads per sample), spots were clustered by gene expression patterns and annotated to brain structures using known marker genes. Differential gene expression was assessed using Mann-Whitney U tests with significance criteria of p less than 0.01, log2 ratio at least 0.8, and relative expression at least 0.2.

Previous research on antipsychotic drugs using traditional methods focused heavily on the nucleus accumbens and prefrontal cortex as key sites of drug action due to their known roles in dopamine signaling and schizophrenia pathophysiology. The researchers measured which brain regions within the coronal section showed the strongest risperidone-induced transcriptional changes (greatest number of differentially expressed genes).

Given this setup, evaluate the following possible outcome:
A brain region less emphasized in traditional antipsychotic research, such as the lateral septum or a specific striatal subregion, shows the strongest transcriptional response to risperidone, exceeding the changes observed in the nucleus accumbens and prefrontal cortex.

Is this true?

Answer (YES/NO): YES